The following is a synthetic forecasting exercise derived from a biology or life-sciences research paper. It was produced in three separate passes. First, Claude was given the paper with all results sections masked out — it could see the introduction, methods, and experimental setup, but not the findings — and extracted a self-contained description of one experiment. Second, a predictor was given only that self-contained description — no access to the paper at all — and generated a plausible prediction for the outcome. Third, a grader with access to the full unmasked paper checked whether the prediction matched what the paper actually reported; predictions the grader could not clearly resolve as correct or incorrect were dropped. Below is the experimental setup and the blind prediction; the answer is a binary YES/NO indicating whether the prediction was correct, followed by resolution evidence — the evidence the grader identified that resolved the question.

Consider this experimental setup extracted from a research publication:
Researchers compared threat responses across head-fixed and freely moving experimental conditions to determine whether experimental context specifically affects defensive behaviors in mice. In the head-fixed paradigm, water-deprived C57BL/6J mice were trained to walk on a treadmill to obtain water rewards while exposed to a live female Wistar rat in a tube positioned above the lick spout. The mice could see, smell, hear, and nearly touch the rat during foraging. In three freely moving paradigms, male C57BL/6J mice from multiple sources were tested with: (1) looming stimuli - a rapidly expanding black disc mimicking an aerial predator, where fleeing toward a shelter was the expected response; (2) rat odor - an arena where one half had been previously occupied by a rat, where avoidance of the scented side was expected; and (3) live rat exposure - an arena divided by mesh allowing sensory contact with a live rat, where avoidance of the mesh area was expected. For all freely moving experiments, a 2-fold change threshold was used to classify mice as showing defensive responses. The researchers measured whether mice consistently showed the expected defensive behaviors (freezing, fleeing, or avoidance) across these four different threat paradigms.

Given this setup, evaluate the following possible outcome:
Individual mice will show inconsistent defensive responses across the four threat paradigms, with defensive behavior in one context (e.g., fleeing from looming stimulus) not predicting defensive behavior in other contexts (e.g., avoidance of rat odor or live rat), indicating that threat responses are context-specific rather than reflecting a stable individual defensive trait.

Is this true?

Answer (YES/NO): YES